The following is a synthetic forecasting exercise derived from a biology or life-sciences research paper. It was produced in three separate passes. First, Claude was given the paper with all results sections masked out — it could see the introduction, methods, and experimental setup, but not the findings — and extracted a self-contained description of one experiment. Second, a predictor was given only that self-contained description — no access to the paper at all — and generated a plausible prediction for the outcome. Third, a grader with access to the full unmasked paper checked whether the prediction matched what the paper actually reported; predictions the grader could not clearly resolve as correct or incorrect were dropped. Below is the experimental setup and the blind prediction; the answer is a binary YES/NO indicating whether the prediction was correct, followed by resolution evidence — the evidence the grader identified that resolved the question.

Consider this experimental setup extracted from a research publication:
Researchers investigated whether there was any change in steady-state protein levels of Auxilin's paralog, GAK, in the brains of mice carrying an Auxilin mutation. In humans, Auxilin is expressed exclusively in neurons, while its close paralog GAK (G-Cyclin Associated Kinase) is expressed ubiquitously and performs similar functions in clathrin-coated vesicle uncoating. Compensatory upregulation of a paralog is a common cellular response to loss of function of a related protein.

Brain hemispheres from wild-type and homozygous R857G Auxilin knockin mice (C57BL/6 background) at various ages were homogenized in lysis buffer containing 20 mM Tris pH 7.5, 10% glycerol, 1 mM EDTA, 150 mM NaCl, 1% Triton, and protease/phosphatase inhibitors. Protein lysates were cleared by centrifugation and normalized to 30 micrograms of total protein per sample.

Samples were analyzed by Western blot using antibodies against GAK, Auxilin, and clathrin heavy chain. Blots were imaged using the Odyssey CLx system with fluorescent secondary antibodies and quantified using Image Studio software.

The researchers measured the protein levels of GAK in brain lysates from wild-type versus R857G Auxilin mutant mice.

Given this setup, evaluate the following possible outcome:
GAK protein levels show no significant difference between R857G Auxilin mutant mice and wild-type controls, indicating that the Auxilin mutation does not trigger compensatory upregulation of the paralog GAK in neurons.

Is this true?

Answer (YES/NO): NO